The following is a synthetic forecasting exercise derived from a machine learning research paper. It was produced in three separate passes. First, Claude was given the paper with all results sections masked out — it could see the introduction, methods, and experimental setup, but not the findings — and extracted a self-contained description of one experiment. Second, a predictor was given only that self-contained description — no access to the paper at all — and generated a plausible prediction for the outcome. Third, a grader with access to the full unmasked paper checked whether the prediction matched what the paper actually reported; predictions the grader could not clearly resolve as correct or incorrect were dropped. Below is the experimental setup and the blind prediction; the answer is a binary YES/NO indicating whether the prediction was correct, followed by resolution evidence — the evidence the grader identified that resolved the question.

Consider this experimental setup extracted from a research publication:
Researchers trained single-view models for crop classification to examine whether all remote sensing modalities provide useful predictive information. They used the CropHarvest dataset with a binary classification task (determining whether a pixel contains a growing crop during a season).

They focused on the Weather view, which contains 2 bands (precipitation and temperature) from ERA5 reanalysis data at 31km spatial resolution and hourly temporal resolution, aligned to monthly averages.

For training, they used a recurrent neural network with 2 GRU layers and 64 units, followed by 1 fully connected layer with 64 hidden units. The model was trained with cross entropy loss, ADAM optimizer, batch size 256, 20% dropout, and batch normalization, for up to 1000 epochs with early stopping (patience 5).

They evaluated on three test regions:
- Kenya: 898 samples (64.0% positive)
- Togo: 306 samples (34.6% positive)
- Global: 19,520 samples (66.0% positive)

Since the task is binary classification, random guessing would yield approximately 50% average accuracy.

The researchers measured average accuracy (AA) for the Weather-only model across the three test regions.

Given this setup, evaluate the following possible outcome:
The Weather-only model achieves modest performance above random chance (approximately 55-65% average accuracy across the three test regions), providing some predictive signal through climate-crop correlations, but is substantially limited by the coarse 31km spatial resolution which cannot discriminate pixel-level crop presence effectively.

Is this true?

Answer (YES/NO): NO